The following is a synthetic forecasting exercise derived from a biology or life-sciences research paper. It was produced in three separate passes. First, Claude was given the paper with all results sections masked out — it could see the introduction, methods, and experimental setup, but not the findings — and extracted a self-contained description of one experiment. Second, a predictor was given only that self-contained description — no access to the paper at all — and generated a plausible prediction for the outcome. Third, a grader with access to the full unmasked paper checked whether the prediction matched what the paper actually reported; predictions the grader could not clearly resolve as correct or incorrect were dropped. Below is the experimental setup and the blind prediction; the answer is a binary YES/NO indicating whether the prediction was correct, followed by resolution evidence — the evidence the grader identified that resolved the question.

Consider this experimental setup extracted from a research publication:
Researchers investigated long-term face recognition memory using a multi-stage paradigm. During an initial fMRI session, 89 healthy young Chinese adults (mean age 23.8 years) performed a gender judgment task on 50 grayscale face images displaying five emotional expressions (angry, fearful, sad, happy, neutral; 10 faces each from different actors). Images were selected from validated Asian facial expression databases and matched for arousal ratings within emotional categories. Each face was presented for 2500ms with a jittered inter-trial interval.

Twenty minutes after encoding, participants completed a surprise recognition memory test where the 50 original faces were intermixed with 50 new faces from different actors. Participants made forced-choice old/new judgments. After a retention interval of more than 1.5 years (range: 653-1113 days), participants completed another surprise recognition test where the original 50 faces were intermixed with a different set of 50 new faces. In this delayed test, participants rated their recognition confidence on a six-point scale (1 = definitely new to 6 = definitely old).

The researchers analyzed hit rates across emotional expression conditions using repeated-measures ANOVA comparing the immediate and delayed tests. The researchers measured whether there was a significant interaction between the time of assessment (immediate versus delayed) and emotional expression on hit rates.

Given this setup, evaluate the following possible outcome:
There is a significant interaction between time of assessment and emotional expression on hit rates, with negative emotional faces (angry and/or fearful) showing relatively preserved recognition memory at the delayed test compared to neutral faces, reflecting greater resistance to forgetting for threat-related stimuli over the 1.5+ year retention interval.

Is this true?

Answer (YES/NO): YES